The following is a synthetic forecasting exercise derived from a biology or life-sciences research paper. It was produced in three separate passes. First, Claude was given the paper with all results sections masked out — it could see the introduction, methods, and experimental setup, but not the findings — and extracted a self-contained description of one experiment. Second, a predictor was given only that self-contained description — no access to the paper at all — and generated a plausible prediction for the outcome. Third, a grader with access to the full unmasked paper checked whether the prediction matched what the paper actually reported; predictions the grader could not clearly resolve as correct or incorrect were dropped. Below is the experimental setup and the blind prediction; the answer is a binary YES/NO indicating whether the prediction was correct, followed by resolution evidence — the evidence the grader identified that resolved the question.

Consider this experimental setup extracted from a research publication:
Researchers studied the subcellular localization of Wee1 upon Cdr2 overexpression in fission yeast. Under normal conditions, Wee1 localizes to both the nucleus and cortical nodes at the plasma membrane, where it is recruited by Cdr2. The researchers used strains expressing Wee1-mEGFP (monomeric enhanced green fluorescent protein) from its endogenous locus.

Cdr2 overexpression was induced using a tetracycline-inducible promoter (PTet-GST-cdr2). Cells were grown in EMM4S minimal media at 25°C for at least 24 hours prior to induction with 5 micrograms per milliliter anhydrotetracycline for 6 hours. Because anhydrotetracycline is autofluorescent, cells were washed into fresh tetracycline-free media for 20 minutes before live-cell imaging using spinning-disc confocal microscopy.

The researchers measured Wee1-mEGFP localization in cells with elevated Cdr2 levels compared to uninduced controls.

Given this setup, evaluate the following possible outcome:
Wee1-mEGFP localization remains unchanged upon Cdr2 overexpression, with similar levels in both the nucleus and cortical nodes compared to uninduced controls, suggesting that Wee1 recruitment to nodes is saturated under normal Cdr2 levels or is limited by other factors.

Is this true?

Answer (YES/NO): NO